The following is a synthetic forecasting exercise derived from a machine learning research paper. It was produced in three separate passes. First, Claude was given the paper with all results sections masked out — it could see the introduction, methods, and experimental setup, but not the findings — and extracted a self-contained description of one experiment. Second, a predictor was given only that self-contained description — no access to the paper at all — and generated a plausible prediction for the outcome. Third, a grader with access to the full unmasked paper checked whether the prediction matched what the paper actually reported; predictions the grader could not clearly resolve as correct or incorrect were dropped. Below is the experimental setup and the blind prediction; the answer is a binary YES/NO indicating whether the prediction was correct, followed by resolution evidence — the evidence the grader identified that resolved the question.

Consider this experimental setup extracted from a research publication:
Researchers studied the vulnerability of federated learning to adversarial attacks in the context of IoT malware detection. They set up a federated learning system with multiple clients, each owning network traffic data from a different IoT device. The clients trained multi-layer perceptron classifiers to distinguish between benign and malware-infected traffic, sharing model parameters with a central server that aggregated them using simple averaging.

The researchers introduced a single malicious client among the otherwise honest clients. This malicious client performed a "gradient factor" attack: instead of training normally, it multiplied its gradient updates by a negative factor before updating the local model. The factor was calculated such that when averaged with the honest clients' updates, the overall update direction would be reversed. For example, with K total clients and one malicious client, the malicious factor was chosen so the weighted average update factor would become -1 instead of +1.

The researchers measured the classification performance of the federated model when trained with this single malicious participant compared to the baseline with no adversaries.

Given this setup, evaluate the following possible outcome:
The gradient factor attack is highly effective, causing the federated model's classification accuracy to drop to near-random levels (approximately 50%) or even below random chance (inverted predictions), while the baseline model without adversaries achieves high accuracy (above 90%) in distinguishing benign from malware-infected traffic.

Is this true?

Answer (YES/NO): NO